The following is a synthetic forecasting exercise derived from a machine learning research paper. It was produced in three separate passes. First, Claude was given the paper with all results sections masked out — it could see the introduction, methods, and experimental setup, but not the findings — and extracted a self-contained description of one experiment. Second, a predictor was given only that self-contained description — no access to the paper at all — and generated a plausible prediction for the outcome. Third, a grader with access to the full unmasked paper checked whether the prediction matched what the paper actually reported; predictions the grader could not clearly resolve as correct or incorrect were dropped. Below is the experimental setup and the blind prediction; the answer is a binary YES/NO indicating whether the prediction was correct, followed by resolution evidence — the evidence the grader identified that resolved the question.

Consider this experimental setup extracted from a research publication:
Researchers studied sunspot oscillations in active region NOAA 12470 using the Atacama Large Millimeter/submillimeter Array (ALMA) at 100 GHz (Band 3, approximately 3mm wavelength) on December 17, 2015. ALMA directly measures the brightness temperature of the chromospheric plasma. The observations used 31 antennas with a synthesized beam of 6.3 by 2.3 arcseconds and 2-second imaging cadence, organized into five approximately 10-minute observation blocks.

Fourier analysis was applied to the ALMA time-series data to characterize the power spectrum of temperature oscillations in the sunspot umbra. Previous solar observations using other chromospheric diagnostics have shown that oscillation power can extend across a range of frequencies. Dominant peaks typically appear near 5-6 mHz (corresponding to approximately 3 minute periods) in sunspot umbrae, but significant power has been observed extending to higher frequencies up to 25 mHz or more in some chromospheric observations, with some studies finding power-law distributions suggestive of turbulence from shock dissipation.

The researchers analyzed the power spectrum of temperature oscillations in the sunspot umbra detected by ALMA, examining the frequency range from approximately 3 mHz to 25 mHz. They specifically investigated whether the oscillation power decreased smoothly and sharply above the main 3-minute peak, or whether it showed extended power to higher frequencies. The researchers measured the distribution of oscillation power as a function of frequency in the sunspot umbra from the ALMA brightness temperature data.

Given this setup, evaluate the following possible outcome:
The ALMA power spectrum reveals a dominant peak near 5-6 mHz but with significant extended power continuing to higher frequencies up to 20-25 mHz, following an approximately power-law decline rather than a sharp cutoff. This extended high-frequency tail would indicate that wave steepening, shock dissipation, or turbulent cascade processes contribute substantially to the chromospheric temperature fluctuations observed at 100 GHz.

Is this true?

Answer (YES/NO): NO